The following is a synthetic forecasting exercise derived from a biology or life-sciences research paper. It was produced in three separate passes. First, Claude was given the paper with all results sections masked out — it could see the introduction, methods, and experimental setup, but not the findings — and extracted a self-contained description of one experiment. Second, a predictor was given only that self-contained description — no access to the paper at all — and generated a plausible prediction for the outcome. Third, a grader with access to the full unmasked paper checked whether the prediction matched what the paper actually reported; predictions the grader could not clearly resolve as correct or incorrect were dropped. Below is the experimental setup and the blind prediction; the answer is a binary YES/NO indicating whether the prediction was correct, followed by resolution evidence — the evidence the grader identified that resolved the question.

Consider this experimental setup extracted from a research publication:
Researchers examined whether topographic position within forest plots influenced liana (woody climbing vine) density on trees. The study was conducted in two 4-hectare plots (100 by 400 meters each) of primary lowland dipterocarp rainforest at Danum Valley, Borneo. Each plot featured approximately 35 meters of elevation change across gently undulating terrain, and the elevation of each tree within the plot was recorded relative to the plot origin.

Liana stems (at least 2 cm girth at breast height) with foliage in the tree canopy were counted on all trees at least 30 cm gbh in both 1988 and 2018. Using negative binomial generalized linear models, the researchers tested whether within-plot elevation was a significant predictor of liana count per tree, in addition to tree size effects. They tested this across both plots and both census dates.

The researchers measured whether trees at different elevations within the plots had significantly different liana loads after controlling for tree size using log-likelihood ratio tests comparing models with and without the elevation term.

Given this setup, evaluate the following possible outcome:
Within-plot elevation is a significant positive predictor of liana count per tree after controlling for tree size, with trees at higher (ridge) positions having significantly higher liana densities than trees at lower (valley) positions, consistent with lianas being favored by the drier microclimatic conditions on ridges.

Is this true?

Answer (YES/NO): NO